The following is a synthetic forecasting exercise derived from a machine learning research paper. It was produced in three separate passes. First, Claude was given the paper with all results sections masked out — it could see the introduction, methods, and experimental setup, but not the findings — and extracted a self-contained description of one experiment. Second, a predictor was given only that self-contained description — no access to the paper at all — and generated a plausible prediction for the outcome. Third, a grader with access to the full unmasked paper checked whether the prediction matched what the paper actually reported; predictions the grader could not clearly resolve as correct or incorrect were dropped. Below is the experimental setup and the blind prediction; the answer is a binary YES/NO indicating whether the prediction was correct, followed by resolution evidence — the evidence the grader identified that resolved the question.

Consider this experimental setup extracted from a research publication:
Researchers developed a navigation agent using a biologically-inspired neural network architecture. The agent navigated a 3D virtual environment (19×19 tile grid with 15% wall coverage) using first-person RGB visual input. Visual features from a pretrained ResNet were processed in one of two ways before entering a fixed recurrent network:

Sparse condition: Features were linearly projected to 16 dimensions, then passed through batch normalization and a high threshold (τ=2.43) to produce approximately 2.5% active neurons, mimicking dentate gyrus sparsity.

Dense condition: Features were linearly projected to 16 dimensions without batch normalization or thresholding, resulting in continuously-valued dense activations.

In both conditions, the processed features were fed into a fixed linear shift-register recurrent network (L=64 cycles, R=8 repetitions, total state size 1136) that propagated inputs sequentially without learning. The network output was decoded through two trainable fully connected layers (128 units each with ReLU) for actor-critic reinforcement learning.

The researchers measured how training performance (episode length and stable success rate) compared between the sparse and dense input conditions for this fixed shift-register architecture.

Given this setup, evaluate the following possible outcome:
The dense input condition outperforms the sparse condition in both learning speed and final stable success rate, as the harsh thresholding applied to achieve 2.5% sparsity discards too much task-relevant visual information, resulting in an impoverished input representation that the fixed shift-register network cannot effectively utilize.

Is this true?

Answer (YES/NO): NO